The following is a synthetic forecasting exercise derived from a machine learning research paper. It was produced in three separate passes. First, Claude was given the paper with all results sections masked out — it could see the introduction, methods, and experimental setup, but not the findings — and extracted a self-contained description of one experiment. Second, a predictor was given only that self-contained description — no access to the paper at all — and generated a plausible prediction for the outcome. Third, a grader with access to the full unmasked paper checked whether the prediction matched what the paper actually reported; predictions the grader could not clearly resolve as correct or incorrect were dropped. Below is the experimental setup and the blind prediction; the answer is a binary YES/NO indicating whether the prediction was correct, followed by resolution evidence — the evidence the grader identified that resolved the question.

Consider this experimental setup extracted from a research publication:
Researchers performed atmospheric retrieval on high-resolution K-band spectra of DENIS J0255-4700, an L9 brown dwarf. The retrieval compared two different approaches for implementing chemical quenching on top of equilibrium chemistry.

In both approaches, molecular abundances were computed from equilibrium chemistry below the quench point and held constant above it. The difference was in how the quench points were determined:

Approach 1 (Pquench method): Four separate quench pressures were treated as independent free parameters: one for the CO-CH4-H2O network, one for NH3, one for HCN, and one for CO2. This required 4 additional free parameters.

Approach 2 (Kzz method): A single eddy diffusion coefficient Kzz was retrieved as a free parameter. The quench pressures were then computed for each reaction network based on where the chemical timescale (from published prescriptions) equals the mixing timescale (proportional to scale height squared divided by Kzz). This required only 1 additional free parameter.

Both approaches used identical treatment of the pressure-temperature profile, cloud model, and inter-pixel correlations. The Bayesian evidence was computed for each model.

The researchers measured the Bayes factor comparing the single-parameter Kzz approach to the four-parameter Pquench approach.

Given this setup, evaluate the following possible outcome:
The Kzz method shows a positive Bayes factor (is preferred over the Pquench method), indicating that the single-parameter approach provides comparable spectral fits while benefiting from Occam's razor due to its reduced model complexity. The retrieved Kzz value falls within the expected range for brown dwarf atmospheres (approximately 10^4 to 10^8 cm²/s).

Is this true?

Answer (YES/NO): NO